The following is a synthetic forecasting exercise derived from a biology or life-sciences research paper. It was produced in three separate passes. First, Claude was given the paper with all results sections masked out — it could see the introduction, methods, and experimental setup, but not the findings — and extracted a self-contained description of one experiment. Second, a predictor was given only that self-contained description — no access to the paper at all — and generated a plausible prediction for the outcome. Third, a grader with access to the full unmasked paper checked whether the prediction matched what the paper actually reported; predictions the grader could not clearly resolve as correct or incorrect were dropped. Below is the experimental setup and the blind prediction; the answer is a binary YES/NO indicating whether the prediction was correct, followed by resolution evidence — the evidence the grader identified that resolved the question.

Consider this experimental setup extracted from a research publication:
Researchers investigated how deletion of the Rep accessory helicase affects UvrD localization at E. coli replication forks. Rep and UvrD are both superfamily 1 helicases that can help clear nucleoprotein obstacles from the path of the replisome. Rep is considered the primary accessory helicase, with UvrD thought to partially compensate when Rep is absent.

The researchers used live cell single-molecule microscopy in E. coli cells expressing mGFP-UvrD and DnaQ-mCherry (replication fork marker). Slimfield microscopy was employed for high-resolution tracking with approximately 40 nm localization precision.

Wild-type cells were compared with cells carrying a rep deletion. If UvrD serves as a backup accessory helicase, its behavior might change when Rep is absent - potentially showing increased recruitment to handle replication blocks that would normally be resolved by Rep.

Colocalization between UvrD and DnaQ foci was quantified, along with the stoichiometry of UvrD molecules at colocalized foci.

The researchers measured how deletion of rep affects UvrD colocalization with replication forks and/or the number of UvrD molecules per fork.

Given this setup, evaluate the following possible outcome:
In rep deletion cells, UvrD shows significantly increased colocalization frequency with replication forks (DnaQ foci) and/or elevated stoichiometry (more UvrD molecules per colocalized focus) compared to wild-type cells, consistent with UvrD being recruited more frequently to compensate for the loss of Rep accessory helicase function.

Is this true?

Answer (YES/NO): NO